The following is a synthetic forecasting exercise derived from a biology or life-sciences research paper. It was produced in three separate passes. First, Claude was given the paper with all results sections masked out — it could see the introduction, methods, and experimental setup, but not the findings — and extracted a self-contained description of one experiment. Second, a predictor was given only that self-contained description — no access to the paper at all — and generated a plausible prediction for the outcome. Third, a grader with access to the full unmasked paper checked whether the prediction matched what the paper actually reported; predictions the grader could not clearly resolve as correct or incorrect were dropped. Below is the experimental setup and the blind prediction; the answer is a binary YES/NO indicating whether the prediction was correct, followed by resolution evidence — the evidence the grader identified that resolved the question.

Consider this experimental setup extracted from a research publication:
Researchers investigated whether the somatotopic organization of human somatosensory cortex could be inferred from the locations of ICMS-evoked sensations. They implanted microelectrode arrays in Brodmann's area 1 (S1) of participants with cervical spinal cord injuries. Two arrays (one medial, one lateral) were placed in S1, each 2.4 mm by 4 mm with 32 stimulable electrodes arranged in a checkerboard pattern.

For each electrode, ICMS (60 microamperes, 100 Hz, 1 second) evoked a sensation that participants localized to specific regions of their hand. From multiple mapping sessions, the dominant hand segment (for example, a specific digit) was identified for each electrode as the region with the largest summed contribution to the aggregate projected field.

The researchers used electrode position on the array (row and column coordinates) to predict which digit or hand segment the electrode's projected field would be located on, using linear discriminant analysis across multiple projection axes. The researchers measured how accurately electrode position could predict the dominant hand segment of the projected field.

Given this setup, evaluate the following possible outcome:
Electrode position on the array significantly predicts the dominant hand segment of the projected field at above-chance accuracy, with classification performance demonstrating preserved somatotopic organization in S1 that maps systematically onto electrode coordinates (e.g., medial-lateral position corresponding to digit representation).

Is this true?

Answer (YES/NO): YES